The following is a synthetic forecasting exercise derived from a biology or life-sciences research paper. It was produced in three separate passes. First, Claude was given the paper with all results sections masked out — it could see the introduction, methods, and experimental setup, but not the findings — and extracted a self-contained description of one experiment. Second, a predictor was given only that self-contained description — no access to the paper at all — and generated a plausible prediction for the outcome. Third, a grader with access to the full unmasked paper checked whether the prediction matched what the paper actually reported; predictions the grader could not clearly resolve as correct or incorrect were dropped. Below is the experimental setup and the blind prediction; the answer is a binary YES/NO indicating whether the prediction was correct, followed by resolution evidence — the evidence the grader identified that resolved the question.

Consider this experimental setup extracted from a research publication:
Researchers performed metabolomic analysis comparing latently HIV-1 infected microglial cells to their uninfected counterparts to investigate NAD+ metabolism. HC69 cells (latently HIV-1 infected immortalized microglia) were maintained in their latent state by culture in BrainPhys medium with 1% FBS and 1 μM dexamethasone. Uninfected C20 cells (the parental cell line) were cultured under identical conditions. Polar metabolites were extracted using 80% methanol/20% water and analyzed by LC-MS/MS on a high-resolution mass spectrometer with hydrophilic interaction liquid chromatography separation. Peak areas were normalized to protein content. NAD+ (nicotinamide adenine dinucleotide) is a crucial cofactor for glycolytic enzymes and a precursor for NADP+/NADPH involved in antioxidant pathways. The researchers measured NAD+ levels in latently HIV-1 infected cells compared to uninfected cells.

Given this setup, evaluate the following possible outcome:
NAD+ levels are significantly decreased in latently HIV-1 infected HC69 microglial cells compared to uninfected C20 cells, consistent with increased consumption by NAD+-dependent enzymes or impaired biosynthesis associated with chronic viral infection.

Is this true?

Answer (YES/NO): YES